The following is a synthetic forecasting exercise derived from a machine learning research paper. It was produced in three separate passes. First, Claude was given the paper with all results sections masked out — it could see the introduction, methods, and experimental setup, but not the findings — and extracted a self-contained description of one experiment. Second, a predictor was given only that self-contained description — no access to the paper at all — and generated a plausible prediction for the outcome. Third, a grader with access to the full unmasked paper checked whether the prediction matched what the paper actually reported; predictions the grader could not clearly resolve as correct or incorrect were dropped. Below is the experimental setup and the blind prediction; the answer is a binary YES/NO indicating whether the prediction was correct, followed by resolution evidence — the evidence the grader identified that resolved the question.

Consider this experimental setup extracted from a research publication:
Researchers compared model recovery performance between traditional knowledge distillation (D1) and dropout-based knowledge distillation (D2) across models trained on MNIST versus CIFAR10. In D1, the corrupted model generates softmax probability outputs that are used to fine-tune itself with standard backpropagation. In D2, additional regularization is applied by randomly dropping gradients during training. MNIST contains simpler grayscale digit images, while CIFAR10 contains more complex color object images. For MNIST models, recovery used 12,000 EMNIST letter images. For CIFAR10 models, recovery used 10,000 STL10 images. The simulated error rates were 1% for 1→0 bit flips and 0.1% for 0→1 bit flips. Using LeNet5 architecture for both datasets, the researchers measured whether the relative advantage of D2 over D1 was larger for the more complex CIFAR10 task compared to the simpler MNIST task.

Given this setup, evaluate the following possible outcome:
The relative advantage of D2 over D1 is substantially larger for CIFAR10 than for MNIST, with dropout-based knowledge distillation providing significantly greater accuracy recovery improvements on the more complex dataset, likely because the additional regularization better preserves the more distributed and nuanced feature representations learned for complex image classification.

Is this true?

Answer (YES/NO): YES